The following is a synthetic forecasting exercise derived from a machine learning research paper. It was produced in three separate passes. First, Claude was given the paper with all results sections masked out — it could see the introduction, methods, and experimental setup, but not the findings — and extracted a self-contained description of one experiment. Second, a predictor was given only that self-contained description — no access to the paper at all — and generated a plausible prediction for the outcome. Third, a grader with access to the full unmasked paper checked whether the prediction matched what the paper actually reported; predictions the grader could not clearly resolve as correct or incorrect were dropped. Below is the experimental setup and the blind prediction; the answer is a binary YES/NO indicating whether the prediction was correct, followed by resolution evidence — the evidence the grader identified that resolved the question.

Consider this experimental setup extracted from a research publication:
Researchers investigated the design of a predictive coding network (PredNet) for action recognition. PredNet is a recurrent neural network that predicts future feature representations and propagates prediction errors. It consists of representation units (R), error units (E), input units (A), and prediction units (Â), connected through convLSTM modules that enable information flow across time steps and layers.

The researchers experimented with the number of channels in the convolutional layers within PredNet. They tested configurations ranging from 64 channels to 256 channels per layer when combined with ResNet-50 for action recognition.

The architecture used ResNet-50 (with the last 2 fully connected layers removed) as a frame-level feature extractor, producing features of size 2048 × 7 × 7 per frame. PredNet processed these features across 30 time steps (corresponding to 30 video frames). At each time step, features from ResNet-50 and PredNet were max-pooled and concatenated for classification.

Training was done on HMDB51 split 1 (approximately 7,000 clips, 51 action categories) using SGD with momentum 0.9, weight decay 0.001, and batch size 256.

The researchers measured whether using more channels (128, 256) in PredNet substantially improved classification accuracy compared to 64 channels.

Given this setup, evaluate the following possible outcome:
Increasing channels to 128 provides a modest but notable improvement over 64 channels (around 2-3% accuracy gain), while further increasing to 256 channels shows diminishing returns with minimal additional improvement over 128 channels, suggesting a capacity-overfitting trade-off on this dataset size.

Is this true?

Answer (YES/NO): NO